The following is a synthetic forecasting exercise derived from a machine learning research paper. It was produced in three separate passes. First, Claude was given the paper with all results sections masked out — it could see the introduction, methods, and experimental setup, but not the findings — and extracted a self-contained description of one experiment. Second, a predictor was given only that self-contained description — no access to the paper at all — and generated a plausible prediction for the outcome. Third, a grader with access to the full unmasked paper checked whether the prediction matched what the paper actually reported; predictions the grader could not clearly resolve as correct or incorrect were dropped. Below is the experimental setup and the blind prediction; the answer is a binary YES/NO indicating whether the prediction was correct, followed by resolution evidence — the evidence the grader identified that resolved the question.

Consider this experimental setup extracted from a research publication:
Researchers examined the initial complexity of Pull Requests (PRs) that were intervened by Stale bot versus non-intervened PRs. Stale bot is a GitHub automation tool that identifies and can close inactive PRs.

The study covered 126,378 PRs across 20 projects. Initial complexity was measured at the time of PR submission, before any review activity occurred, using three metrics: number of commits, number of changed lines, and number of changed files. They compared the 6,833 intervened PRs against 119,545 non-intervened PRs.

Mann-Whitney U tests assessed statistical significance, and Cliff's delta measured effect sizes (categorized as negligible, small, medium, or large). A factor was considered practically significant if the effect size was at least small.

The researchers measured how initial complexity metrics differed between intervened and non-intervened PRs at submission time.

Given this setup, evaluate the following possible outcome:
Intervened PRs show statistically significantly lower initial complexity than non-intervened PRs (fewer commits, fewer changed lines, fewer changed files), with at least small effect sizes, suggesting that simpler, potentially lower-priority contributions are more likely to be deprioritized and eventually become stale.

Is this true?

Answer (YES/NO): NO